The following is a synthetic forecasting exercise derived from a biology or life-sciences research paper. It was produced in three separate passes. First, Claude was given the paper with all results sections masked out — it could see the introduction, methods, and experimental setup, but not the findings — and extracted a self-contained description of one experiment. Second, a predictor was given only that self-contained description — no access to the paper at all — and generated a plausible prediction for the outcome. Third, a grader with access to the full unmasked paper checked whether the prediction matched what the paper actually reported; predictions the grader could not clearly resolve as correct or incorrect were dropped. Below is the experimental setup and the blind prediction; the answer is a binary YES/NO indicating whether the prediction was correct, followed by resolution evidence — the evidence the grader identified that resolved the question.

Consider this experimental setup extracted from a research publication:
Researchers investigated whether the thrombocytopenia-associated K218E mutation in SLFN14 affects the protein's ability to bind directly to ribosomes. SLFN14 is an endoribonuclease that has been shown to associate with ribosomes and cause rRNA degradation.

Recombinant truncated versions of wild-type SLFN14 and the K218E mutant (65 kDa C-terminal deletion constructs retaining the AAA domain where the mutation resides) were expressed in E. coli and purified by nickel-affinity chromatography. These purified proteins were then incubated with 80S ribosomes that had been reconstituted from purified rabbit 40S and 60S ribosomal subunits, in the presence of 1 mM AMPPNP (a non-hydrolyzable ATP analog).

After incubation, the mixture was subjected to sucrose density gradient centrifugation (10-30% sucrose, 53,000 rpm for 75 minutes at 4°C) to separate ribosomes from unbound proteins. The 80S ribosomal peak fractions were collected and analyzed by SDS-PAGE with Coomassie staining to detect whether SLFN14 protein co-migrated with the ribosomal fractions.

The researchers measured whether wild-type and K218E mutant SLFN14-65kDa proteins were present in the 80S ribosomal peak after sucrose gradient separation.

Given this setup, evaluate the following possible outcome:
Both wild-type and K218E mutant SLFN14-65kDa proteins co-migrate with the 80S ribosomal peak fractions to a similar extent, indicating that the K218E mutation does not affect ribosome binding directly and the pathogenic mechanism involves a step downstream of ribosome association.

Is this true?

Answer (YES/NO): YES